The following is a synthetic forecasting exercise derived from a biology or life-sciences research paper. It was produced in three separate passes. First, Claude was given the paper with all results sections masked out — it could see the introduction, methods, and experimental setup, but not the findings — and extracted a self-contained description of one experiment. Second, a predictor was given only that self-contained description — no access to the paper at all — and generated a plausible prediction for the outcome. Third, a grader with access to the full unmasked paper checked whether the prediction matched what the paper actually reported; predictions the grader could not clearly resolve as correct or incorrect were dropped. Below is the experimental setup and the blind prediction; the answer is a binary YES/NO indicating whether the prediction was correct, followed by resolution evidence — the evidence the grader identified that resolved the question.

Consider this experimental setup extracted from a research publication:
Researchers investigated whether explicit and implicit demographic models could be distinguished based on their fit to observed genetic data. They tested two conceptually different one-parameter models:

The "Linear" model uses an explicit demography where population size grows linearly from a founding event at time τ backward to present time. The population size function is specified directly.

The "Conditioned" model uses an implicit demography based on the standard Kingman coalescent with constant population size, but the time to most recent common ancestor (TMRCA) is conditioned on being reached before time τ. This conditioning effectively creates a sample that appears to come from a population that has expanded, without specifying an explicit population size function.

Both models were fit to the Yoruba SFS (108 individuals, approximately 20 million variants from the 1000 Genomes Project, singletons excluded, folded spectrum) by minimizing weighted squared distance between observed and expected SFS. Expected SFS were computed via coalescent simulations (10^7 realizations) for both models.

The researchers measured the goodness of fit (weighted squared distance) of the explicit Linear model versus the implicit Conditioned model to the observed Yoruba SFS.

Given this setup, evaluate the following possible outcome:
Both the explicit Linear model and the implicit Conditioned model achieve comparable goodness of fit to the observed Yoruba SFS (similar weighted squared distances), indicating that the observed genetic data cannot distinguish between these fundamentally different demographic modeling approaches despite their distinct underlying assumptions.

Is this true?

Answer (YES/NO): YES